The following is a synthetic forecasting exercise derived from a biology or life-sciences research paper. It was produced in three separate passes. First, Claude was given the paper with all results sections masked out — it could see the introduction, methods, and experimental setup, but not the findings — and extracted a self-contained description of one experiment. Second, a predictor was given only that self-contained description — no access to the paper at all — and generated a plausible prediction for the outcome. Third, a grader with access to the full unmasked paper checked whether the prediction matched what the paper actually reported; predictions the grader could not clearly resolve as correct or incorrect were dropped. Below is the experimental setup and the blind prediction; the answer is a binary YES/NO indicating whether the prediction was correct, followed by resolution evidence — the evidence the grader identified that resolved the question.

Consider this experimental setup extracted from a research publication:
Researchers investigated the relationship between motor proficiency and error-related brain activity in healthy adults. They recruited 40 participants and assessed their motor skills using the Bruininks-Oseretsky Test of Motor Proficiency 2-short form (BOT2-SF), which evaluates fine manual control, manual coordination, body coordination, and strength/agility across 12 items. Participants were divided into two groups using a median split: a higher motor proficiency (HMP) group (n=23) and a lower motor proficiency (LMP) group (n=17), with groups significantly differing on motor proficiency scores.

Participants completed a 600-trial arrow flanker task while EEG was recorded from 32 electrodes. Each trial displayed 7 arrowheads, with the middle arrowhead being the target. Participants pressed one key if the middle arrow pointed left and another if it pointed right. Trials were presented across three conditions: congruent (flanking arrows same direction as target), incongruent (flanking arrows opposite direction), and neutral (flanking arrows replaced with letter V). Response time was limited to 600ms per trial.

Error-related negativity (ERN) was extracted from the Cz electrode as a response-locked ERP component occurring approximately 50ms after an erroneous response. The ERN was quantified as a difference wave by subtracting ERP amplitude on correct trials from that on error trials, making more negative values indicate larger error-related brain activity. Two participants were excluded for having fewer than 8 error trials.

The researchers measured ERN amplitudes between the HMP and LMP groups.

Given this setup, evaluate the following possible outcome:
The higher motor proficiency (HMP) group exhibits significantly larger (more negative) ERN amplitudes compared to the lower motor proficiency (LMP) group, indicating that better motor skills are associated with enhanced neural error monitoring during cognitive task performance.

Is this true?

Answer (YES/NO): YES